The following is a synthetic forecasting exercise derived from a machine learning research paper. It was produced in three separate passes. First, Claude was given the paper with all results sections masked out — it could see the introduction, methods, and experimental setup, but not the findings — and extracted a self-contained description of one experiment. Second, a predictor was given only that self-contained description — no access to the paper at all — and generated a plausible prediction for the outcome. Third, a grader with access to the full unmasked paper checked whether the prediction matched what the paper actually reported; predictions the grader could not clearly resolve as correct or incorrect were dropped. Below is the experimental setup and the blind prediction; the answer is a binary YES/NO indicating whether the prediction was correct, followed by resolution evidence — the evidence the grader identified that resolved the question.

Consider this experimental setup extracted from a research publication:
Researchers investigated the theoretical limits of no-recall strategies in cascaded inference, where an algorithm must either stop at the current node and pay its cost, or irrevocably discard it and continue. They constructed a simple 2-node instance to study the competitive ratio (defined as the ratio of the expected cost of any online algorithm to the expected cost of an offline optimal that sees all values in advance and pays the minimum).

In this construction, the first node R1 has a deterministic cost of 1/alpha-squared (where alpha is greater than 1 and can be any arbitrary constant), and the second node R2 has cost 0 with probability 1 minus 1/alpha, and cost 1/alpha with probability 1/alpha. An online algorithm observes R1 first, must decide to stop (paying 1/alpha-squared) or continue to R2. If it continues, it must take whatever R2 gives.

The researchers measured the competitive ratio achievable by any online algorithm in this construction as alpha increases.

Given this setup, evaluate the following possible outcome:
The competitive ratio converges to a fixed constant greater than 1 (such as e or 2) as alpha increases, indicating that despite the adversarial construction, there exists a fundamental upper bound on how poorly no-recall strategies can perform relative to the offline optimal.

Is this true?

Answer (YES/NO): NO